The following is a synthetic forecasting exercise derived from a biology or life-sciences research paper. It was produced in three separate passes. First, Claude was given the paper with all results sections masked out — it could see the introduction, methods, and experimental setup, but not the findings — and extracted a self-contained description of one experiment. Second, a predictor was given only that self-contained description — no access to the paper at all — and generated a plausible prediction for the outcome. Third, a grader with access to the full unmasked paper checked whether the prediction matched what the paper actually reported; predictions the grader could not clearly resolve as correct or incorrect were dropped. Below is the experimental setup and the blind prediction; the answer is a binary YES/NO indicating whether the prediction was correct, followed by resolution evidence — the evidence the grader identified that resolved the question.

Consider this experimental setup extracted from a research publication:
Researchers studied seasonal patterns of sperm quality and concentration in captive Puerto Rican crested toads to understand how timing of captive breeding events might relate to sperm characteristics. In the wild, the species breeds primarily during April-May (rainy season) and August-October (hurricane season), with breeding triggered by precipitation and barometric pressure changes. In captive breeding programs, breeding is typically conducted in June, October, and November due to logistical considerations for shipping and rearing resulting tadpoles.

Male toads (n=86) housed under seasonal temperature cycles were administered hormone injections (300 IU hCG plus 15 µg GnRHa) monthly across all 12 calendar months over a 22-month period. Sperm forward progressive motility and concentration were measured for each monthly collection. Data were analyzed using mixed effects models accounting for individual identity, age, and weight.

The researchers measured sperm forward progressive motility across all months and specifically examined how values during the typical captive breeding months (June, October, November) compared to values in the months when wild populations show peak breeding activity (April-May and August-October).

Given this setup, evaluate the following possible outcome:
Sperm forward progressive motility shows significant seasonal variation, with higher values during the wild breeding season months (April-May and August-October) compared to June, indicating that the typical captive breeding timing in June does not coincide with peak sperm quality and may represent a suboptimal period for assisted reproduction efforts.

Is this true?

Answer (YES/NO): NO